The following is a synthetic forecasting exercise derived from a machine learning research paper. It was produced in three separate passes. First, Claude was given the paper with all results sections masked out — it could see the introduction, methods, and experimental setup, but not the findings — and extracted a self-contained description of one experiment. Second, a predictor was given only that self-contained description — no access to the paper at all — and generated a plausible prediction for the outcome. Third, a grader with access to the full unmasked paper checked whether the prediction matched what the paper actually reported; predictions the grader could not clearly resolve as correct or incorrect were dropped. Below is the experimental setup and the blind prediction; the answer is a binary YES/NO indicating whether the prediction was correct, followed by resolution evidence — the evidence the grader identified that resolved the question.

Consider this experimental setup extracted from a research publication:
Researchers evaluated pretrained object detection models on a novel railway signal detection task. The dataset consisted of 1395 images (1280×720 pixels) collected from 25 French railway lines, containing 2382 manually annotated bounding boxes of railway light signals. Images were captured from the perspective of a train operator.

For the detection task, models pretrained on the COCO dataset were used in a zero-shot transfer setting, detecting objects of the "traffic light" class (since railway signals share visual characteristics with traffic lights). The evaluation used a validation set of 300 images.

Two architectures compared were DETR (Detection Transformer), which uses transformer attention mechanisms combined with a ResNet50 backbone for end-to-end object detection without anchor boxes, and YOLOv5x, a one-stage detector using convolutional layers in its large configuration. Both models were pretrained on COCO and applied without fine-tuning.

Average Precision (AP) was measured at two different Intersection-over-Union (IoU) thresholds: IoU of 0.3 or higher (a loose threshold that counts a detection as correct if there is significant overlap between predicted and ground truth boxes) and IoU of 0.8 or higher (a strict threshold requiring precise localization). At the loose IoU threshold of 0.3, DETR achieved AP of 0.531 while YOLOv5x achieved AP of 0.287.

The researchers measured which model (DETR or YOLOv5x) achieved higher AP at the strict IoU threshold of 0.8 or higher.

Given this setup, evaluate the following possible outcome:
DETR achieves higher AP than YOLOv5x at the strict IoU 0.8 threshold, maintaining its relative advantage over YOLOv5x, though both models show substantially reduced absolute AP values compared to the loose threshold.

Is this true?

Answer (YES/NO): NO